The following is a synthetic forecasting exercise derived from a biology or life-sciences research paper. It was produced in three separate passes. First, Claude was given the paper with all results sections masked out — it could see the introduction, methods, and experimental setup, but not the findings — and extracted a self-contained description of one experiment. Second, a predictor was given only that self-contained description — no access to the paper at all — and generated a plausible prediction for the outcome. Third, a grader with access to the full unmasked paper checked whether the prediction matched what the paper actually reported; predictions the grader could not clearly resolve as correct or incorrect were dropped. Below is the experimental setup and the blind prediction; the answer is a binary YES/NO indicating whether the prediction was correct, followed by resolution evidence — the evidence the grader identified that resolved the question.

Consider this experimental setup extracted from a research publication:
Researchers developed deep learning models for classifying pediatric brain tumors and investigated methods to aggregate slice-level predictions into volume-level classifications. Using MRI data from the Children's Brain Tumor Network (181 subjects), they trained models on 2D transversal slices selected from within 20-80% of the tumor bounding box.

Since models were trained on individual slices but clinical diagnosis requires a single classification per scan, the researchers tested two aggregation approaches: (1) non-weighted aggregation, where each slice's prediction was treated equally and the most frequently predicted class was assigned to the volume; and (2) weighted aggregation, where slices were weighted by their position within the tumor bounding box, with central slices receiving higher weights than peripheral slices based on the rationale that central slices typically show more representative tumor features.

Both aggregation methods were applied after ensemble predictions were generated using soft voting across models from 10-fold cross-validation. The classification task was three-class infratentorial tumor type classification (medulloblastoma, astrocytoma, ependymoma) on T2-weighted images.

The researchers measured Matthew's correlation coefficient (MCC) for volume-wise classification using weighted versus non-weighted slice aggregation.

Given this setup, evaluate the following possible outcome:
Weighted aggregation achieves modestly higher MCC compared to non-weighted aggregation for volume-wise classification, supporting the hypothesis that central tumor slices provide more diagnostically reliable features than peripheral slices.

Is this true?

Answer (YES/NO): YES